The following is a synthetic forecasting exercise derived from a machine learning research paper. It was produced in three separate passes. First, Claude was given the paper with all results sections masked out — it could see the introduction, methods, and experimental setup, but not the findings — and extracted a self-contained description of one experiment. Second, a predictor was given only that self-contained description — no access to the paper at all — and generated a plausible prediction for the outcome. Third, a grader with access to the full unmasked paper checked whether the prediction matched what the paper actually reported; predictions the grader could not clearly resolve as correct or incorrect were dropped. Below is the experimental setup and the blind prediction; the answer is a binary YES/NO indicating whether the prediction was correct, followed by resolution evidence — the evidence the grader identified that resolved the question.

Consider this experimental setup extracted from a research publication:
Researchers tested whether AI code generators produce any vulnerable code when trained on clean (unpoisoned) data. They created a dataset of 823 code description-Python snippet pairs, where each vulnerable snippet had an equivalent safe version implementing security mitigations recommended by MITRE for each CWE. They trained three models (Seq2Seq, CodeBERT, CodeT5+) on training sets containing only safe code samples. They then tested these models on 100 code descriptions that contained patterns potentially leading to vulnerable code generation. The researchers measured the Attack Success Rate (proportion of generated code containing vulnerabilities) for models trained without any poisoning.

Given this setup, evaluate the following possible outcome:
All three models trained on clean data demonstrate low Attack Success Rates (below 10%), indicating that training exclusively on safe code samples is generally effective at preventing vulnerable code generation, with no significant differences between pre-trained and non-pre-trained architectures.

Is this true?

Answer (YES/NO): YES